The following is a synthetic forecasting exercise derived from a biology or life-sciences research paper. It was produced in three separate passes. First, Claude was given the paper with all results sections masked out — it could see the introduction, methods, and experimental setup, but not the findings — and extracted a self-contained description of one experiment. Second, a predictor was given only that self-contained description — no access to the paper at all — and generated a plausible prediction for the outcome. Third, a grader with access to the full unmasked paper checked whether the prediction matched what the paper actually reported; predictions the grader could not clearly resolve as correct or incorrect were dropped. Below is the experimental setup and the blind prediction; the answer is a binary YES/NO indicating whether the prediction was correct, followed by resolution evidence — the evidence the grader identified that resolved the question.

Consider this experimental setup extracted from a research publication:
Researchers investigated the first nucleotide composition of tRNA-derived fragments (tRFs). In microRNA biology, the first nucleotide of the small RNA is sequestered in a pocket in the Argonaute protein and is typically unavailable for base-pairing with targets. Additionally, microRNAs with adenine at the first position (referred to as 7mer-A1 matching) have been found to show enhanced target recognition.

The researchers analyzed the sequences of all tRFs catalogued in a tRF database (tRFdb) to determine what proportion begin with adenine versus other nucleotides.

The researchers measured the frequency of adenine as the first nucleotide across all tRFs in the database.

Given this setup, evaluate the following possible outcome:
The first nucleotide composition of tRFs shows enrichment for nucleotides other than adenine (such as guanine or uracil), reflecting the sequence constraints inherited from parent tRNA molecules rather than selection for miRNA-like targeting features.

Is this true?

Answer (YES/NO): NO